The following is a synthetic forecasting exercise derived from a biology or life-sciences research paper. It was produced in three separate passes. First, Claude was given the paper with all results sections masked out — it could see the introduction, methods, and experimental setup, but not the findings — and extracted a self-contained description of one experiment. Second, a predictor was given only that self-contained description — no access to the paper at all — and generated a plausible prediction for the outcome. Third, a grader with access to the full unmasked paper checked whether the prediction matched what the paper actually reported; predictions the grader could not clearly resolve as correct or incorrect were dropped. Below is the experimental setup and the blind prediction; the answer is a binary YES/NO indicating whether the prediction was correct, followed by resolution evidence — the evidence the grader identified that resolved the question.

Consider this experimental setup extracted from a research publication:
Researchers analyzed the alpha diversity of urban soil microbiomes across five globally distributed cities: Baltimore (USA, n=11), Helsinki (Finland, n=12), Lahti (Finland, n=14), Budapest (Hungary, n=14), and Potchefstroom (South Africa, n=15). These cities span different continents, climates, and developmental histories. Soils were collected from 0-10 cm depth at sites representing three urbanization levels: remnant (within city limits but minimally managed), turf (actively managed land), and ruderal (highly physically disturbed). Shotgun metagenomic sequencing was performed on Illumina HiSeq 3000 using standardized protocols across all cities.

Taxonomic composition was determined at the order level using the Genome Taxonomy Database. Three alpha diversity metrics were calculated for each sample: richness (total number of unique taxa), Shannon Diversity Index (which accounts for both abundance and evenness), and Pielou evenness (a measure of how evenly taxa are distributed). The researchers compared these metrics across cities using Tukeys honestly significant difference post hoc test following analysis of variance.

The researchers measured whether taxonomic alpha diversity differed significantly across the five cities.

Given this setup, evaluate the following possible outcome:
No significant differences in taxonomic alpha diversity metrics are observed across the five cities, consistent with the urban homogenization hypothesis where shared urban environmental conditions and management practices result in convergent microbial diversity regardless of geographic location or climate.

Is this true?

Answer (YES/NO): NO